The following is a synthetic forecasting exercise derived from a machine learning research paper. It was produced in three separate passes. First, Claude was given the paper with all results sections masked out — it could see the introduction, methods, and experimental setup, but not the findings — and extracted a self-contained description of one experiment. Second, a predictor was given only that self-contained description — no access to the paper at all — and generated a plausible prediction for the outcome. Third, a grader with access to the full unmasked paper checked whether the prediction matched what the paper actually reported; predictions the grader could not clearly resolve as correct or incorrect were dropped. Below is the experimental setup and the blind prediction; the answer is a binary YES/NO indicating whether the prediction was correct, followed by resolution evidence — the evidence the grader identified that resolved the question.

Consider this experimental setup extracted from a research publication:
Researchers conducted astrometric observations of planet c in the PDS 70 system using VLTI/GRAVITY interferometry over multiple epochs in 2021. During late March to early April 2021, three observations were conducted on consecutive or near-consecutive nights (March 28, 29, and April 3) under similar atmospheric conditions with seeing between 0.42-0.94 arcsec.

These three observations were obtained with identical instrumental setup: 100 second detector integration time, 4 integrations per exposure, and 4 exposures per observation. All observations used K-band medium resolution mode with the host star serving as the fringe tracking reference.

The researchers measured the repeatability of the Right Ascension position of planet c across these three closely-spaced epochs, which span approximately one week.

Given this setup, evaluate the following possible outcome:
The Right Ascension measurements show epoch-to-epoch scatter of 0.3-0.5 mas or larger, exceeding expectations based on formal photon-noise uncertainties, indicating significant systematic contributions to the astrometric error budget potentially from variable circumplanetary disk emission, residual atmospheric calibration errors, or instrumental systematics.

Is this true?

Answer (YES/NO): NO